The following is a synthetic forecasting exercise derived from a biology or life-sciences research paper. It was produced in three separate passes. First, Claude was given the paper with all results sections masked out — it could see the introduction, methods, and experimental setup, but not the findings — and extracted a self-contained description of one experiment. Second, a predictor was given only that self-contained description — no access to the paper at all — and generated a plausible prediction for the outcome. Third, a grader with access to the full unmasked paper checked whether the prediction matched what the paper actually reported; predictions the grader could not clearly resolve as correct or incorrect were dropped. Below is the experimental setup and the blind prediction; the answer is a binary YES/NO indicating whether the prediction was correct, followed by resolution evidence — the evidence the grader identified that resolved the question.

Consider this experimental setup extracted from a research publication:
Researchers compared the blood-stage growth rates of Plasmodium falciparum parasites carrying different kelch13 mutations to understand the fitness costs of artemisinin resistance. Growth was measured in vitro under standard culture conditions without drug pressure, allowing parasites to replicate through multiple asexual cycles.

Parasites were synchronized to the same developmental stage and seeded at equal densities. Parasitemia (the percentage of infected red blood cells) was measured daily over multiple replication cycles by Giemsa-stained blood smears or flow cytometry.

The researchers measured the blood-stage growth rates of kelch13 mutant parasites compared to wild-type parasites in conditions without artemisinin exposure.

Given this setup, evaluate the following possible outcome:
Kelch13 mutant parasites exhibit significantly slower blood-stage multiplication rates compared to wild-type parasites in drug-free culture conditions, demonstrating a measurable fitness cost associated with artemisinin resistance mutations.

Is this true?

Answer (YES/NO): YES